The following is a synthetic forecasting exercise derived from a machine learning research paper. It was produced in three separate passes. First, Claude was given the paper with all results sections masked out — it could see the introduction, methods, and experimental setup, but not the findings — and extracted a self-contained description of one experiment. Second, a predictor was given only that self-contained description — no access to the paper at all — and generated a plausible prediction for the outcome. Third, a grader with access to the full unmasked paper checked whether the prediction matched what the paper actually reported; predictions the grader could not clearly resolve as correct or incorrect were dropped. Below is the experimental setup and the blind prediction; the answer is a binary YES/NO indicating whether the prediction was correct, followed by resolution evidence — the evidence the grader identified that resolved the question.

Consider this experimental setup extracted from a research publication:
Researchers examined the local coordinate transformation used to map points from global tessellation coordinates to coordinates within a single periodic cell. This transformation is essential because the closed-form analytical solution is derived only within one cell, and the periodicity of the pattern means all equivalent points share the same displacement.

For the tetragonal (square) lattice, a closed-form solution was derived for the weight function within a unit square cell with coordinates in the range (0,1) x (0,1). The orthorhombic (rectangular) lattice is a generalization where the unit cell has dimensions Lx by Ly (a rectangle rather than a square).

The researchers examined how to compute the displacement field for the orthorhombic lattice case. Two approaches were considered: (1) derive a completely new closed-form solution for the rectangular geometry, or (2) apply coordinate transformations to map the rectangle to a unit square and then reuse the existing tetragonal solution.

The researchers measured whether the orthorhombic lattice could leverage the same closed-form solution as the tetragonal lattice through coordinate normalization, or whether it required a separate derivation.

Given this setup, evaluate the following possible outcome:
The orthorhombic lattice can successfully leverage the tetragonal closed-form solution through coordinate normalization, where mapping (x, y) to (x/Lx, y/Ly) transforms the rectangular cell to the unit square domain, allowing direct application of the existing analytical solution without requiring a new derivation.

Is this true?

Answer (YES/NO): YES